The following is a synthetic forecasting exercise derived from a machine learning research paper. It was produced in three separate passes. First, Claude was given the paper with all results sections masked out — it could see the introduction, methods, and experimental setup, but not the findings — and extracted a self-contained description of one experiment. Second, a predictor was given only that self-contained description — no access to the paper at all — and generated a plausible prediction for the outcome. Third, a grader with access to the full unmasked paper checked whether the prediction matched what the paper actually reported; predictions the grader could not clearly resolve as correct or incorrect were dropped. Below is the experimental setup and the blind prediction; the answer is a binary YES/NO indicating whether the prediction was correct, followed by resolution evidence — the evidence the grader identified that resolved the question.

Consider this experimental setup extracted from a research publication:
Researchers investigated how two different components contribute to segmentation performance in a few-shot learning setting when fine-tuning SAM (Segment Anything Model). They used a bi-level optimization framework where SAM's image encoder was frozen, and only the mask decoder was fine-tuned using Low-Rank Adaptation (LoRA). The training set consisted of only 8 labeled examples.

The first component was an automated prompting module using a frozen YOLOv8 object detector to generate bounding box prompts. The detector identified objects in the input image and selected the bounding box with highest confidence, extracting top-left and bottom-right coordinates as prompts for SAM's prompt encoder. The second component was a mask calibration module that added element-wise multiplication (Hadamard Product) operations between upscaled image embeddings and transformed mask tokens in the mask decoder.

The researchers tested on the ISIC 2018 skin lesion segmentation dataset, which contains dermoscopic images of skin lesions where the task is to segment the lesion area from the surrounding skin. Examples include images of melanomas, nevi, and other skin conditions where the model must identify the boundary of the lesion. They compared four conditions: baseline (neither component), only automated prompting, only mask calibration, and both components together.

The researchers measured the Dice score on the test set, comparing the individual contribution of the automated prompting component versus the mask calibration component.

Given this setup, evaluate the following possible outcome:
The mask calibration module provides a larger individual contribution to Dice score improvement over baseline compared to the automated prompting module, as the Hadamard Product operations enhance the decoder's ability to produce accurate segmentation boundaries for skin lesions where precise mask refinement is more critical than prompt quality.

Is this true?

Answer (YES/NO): NO